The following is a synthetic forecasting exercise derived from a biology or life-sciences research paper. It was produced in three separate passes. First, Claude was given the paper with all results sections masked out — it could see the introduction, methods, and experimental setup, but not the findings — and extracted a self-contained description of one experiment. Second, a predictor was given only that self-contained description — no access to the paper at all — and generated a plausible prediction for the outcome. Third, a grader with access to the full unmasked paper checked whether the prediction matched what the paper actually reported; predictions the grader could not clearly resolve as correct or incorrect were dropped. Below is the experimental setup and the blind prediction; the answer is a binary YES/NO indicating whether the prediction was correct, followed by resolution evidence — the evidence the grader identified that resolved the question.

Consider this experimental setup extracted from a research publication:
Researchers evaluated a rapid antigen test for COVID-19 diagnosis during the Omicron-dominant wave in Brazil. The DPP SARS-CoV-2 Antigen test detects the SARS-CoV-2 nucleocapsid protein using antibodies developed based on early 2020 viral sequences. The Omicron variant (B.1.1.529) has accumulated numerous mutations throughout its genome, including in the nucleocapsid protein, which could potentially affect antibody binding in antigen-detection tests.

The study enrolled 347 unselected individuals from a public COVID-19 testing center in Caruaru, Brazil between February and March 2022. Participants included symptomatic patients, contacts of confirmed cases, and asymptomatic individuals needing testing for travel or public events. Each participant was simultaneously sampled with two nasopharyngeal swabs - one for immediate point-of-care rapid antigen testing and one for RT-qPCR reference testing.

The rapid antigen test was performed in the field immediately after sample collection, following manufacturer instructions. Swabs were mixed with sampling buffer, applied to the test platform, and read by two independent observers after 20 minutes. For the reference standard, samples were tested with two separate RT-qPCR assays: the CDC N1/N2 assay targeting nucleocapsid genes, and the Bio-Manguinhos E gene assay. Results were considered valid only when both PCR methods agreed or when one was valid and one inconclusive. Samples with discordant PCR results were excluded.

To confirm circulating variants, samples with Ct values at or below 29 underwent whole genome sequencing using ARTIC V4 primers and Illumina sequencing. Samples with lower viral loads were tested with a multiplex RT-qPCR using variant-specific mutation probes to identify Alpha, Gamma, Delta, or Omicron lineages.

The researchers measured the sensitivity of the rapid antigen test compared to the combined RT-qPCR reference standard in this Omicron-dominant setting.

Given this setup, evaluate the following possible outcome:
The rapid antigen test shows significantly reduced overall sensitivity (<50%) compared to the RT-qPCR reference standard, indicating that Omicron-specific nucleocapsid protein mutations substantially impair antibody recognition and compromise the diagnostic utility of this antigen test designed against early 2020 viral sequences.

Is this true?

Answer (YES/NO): NO